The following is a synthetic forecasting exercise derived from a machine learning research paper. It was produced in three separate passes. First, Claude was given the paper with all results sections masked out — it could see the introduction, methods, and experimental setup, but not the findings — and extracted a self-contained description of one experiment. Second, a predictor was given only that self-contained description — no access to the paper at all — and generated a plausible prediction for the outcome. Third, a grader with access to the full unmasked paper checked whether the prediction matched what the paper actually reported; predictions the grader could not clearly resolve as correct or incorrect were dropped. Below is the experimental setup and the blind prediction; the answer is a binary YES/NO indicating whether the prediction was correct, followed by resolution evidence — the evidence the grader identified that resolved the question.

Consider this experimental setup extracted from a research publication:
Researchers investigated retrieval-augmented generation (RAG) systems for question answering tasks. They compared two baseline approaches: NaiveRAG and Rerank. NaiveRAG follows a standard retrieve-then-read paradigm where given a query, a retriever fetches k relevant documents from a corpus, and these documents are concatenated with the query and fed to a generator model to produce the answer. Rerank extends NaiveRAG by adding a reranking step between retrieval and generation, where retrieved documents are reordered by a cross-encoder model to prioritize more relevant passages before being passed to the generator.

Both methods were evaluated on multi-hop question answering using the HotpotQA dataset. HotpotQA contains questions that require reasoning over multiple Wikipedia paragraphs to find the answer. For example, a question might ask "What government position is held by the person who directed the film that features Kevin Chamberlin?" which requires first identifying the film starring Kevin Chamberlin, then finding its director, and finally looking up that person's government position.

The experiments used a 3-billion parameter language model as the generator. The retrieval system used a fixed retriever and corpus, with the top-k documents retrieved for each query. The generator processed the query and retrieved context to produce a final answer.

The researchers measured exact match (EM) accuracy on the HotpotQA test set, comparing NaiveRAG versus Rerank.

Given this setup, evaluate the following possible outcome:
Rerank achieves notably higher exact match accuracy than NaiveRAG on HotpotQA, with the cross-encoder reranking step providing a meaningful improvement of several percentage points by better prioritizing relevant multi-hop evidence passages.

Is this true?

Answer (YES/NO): YES